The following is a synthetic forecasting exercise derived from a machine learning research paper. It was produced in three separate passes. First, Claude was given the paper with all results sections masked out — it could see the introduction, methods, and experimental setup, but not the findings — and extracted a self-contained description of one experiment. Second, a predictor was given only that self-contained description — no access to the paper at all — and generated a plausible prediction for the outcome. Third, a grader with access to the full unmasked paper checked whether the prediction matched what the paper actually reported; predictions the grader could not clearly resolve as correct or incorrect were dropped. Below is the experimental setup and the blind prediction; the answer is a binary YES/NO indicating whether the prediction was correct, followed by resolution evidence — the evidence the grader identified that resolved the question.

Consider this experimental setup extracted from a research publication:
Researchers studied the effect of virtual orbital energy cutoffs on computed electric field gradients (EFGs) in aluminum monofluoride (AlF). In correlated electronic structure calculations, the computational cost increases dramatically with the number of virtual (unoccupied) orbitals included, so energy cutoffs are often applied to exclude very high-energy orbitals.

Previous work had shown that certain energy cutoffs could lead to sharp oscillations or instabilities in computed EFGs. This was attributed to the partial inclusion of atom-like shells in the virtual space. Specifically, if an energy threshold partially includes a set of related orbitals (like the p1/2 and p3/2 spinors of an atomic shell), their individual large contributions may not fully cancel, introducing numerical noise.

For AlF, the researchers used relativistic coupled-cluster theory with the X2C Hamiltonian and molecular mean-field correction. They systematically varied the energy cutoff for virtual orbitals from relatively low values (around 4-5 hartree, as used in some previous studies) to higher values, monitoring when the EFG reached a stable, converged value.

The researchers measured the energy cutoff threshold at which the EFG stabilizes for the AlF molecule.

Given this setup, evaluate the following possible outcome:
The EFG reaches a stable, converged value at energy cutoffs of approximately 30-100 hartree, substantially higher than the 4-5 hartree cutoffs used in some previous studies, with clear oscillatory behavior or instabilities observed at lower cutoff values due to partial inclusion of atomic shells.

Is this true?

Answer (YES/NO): YES